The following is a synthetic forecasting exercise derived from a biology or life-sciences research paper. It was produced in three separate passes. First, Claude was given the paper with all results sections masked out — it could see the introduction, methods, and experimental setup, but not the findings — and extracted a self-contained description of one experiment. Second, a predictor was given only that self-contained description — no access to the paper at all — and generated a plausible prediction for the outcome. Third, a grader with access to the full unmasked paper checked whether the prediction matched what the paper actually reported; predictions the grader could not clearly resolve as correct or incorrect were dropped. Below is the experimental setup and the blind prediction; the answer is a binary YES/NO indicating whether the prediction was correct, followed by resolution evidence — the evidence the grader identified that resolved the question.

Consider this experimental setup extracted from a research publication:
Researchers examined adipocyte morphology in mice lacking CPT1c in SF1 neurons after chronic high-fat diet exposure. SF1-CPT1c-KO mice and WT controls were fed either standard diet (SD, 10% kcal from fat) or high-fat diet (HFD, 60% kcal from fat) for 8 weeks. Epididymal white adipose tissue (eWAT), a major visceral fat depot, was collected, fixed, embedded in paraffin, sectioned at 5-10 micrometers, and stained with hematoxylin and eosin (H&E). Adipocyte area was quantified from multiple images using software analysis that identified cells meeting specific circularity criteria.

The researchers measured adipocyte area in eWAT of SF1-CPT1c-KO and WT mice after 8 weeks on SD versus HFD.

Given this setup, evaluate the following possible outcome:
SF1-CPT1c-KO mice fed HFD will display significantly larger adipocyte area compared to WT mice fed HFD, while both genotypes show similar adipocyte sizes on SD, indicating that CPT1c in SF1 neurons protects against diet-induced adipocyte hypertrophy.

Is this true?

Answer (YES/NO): NO